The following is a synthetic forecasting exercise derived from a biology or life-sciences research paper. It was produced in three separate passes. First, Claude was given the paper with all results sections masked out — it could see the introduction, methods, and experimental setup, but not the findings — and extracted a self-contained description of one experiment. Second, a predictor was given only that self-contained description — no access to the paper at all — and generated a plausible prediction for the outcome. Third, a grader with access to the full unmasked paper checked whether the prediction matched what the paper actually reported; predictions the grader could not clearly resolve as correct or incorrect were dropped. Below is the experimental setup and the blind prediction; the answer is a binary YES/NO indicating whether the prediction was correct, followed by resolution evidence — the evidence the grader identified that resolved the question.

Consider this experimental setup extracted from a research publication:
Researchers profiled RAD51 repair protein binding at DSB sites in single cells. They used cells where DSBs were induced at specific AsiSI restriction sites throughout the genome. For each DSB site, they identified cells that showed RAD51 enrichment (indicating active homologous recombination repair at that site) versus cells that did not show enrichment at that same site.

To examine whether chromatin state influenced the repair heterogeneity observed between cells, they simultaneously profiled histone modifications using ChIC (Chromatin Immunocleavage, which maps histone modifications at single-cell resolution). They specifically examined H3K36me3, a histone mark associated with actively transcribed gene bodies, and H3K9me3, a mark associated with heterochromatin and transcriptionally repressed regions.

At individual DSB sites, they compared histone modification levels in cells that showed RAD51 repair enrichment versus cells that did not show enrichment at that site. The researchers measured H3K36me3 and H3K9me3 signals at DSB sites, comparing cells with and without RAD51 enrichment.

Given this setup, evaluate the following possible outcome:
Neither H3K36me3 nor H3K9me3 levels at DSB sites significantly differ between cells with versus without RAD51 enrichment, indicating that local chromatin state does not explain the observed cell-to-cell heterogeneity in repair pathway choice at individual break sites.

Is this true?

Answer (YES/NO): NO